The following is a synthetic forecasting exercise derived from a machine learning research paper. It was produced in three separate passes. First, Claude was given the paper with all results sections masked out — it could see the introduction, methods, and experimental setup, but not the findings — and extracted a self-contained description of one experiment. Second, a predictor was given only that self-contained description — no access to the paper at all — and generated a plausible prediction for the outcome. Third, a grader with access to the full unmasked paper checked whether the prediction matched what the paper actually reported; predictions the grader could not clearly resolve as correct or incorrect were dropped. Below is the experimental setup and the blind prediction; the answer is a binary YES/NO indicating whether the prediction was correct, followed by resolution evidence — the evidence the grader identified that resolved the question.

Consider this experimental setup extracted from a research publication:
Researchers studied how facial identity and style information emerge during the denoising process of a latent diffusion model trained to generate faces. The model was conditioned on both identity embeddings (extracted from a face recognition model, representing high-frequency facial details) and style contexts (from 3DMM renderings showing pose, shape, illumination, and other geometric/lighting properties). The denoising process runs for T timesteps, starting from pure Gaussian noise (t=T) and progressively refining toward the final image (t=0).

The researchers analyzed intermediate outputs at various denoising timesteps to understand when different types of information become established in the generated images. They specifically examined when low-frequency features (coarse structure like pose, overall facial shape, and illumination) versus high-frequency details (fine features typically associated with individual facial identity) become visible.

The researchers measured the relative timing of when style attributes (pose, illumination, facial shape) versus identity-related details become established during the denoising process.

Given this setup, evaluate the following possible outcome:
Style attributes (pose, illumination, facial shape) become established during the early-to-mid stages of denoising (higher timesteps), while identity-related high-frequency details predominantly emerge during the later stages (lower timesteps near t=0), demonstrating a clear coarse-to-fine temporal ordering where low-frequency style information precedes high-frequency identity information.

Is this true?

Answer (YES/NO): YES